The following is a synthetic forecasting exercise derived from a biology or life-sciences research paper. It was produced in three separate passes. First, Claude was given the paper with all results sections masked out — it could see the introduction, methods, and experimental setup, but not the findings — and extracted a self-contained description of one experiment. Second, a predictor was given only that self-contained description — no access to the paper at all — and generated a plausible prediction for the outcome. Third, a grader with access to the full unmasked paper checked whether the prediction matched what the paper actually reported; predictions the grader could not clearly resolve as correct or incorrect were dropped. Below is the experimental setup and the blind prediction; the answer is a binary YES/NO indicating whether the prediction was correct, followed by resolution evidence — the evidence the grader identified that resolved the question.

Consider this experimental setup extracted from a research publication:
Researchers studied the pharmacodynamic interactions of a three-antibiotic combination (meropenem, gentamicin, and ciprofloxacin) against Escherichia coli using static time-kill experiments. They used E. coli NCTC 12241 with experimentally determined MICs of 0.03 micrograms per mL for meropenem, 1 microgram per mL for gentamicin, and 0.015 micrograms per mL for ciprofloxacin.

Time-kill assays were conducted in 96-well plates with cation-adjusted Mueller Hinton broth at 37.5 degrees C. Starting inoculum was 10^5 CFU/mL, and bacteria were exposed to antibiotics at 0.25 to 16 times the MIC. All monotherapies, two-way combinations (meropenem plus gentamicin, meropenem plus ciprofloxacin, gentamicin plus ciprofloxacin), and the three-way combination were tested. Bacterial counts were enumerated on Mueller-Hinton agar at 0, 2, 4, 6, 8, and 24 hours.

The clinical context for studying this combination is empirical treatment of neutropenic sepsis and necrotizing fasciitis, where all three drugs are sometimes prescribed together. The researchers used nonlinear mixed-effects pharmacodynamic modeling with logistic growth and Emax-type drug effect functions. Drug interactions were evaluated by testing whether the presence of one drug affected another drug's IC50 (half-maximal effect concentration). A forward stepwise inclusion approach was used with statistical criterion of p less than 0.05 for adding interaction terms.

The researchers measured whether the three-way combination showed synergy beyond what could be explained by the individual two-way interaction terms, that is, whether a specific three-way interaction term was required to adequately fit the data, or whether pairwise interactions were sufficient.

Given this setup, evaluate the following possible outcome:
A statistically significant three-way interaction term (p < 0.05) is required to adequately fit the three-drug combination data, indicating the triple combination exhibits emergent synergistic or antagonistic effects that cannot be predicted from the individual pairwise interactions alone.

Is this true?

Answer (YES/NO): NO